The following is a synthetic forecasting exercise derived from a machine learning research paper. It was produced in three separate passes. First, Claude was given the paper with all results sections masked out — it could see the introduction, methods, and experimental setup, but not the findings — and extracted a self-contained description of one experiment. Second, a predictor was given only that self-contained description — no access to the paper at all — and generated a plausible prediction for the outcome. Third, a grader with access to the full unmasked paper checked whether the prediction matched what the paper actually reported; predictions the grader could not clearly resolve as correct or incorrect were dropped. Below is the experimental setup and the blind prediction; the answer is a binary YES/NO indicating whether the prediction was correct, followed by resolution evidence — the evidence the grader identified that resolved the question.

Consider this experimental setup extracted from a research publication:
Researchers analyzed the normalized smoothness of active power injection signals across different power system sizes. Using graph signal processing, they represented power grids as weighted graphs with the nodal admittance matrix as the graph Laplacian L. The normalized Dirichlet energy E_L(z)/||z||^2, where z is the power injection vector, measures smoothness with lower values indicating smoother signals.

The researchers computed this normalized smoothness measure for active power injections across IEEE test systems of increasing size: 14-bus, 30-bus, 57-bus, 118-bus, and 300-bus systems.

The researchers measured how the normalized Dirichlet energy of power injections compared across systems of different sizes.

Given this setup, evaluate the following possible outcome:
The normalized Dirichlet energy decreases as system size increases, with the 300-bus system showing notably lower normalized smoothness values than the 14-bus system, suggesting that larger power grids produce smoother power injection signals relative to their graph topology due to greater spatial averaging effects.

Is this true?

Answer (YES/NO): NO